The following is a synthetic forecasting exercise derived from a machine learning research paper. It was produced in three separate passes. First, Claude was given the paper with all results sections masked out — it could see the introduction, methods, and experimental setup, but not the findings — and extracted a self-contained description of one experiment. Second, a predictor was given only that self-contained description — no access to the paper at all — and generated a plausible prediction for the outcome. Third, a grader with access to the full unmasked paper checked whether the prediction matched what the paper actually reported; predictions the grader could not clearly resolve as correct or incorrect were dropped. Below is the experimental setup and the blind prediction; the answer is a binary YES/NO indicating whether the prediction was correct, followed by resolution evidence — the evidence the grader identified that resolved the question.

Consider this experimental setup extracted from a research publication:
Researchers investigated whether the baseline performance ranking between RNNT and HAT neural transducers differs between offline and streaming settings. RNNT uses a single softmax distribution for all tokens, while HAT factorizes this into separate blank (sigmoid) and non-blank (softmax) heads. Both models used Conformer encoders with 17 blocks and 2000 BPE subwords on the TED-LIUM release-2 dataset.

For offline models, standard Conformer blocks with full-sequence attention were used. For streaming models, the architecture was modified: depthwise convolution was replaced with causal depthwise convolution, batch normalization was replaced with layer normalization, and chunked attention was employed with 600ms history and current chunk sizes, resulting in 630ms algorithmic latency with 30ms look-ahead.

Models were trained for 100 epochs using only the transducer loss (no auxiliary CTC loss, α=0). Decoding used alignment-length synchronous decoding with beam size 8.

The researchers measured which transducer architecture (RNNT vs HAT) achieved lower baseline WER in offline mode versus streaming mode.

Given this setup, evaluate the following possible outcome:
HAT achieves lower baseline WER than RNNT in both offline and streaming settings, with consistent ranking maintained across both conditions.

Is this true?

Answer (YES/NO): NO